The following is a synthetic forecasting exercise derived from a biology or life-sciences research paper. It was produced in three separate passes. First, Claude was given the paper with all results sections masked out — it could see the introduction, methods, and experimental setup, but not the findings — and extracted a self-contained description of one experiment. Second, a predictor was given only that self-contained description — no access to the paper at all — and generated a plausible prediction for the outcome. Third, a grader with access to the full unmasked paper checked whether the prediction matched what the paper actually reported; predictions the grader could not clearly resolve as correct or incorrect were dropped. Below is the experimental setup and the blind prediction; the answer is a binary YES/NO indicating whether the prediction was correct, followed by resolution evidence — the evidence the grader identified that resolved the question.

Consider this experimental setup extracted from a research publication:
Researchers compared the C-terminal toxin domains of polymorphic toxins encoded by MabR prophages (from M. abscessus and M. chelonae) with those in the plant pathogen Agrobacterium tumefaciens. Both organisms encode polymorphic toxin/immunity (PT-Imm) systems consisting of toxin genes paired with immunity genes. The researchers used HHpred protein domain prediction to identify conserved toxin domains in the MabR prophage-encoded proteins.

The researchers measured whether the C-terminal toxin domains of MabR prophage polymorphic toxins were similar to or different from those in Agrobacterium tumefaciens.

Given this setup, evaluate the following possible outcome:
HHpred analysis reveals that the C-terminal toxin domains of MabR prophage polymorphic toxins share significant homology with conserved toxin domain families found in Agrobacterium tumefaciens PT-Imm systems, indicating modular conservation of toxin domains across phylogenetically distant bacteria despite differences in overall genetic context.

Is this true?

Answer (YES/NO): YES